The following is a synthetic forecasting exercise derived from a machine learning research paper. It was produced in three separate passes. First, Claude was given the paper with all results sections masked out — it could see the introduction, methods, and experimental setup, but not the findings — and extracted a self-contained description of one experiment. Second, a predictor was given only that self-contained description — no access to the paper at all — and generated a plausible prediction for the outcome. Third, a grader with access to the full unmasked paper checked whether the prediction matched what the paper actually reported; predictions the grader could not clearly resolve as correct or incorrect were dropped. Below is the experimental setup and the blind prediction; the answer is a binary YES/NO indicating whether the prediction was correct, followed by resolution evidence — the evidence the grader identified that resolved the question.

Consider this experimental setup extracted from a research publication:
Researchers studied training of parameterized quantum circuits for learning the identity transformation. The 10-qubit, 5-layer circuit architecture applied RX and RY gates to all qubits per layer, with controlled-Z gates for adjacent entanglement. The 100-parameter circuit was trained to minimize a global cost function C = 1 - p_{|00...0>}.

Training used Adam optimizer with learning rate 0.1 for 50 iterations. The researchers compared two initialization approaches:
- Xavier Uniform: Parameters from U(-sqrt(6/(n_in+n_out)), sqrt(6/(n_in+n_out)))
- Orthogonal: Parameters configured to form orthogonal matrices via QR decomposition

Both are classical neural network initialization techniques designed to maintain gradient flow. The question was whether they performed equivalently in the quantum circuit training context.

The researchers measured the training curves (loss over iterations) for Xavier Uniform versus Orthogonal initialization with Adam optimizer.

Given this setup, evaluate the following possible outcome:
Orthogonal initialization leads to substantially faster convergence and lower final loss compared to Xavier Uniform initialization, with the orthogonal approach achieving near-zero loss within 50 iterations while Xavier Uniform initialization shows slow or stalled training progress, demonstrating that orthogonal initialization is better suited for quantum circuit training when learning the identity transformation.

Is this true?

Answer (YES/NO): NO